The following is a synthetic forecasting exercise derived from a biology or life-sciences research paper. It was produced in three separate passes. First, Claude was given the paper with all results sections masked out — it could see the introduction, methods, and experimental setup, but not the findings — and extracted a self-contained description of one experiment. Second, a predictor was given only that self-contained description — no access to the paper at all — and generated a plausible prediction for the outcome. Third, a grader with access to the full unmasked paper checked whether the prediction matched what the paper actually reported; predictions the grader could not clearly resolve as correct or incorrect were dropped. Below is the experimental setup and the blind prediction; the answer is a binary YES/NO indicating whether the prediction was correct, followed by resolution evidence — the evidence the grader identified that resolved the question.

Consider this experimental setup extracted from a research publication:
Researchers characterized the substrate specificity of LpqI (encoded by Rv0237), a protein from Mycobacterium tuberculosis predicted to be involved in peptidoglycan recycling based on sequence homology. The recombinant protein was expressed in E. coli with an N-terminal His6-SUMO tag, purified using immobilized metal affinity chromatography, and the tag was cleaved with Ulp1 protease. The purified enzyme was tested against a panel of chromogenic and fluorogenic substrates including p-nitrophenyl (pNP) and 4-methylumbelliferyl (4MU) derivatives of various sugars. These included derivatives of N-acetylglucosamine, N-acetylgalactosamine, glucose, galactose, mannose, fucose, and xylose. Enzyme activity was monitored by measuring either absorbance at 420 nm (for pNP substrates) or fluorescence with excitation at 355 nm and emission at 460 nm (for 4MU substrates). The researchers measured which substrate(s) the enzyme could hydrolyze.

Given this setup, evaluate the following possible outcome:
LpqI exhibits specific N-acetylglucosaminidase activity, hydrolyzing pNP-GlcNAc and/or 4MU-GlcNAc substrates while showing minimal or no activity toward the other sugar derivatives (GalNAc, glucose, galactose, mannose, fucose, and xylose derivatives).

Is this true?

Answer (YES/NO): YES